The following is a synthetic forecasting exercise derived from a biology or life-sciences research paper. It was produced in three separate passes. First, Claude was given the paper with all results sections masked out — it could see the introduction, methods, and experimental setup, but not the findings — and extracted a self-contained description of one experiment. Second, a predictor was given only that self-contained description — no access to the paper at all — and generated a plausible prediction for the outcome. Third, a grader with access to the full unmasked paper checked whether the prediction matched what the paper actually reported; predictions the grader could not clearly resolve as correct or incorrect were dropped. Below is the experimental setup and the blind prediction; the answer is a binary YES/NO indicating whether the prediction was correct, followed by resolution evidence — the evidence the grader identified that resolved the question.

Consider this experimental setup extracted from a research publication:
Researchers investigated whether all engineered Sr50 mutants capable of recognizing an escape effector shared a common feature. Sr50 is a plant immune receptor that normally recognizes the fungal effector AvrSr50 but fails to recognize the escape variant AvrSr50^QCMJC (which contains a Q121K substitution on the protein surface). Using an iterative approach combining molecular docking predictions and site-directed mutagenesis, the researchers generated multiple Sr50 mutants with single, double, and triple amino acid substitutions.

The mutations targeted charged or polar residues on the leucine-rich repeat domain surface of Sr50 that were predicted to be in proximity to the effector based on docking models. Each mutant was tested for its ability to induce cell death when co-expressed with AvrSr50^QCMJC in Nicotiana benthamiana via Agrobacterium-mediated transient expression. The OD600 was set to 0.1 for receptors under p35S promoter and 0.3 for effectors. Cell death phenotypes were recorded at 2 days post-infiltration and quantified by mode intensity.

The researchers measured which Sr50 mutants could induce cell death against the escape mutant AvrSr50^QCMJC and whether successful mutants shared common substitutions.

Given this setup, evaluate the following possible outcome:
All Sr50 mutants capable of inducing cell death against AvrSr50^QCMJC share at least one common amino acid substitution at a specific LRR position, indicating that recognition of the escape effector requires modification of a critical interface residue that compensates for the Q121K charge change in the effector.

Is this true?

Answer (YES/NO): YES